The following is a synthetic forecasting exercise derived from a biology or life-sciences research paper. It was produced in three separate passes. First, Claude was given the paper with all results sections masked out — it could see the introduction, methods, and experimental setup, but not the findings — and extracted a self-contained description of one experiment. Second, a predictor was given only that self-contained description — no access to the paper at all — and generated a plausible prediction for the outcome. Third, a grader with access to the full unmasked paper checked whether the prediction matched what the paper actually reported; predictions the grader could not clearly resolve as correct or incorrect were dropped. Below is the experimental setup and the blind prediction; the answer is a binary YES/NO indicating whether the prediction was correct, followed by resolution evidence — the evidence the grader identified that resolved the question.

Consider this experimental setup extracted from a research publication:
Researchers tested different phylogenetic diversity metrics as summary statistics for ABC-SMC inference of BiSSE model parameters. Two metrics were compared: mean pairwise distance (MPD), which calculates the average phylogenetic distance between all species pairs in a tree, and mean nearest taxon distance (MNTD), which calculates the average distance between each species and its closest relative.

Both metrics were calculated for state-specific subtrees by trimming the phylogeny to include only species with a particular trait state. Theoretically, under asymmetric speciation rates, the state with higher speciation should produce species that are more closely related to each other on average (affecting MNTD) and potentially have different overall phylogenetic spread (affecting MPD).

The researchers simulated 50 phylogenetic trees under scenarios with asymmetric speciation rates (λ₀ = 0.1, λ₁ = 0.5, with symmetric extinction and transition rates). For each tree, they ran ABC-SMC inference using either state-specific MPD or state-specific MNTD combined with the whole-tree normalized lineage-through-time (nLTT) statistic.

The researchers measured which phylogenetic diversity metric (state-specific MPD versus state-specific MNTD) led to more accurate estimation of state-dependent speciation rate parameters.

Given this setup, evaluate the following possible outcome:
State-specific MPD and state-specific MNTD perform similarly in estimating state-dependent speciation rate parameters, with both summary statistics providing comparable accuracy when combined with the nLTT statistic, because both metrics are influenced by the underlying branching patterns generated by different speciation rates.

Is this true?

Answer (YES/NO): NO